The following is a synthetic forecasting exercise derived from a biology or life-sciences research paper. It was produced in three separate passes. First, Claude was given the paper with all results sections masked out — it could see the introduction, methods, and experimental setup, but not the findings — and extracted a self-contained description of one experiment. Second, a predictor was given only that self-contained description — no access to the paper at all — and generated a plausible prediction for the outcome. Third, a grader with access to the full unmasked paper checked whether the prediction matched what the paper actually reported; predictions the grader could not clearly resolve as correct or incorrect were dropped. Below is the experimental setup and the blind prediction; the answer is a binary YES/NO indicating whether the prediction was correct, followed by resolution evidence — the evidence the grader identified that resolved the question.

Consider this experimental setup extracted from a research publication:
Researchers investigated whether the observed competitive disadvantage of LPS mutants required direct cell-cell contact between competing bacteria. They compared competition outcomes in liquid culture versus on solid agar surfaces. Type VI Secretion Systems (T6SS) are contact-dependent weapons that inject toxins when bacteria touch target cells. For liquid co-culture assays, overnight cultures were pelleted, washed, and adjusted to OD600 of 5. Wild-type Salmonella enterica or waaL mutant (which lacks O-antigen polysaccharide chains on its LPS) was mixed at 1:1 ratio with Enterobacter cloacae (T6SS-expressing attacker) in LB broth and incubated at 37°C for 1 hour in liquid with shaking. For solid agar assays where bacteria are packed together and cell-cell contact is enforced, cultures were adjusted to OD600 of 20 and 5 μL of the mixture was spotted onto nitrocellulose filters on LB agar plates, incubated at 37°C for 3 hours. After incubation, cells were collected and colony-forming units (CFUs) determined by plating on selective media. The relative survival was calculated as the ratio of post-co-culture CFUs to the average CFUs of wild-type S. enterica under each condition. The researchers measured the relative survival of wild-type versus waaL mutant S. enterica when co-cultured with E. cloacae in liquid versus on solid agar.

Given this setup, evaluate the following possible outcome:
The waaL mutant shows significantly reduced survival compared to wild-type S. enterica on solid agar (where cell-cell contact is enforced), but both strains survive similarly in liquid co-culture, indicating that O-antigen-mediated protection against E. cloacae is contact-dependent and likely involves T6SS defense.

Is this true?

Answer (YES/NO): YES